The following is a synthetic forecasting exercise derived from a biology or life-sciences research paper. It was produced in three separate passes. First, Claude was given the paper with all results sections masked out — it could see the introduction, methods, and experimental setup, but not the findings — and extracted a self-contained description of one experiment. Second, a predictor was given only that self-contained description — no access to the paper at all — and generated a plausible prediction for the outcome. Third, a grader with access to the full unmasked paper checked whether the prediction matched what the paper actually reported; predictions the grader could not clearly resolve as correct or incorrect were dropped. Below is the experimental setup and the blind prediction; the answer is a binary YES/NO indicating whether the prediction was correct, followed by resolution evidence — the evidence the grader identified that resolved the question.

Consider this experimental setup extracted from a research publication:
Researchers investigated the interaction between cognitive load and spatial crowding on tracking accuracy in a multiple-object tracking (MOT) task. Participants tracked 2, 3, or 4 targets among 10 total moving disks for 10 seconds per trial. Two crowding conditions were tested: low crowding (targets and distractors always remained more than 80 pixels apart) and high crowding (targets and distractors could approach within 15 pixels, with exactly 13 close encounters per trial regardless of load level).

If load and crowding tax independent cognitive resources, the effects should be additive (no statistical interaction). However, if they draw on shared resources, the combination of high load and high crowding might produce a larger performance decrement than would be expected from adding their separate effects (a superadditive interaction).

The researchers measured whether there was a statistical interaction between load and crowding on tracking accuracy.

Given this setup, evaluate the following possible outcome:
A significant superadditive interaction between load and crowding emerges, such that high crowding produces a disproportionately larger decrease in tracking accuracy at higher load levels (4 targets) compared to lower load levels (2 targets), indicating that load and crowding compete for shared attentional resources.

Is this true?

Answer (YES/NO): NO